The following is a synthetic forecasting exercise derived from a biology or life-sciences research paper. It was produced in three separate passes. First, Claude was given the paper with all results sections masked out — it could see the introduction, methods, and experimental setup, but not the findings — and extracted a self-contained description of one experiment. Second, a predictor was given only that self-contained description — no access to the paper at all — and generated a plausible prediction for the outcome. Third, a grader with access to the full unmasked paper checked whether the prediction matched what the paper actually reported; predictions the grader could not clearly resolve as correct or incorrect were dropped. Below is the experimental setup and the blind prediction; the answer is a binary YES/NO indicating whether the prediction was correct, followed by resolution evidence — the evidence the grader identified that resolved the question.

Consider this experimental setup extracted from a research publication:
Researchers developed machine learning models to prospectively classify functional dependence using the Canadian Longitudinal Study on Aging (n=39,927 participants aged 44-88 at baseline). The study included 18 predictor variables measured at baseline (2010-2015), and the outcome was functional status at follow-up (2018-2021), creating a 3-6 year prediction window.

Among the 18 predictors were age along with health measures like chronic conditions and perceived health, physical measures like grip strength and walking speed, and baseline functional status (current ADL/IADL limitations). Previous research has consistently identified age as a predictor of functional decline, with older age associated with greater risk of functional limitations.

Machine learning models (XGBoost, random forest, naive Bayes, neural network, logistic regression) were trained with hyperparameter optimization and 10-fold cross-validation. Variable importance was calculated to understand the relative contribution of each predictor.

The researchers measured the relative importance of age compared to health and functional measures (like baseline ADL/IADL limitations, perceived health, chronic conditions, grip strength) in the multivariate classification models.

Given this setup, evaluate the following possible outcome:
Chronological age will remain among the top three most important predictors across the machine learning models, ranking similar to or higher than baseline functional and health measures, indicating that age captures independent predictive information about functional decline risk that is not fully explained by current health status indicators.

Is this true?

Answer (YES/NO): YES